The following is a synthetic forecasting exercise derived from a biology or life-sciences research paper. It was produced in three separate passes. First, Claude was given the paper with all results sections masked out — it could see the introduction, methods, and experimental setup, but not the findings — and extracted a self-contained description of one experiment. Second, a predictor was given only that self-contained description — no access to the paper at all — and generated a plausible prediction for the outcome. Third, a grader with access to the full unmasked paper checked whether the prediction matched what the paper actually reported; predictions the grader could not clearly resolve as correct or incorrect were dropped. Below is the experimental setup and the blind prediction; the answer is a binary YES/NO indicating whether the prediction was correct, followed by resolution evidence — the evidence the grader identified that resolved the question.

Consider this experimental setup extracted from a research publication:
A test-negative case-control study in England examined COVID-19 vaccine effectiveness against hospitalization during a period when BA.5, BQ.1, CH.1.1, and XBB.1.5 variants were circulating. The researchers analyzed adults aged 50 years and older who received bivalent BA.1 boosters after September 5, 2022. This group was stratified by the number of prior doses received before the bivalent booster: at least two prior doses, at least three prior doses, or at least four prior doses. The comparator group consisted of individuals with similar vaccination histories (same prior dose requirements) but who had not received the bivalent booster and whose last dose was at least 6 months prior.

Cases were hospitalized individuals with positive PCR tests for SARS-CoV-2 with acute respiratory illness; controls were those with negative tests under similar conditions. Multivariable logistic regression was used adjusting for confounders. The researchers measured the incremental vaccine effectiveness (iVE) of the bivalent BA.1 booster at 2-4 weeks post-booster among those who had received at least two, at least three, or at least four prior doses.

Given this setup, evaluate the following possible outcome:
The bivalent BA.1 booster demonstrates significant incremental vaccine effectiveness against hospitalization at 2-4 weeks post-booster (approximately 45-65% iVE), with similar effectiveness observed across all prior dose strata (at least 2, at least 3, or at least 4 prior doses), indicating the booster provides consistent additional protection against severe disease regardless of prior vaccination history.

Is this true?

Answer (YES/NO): YES